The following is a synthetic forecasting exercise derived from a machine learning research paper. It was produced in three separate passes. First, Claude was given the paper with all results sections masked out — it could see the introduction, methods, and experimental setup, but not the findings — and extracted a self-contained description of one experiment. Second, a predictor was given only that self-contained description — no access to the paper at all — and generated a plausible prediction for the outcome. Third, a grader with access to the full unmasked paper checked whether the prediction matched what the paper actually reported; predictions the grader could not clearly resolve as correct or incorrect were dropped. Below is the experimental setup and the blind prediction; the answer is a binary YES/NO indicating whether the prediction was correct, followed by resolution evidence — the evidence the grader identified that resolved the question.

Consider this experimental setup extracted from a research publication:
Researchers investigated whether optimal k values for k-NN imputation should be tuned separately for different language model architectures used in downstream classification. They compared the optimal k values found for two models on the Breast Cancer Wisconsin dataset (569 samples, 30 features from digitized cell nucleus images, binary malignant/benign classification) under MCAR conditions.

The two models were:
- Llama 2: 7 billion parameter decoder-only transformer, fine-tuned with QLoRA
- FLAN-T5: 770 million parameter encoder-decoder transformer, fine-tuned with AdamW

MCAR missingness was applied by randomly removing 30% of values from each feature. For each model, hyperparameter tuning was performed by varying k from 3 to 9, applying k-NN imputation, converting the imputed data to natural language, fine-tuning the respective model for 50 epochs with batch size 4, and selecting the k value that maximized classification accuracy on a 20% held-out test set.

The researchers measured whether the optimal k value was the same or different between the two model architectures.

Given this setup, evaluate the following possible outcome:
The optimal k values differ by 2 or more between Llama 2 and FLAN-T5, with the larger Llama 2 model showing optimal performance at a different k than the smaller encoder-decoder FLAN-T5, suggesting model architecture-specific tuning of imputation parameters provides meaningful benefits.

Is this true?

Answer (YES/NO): YES